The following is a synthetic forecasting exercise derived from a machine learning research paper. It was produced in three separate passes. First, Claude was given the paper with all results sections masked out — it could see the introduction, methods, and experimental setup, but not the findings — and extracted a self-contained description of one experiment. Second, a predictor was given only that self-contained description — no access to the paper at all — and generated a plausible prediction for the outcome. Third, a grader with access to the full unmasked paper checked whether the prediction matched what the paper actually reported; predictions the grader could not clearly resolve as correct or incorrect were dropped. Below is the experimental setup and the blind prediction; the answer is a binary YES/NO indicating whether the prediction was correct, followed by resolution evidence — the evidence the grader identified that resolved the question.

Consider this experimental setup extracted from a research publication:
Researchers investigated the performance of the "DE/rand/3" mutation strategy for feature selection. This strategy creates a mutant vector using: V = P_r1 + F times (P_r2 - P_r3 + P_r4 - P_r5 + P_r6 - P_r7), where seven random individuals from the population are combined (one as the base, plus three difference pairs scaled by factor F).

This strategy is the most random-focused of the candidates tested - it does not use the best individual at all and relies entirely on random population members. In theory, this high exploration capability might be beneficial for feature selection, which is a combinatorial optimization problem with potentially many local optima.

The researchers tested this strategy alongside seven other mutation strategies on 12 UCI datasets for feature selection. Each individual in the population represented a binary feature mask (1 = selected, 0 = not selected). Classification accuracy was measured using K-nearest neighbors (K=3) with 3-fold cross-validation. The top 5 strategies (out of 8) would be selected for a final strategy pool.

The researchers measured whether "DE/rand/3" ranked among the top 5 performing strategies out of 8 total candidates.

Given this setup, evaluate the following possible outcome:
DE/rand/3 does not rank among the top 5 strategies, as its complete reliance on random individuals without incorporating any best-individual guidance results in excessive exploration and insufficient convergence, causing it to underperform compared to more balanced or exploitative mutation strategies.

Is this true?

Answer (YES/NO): YES